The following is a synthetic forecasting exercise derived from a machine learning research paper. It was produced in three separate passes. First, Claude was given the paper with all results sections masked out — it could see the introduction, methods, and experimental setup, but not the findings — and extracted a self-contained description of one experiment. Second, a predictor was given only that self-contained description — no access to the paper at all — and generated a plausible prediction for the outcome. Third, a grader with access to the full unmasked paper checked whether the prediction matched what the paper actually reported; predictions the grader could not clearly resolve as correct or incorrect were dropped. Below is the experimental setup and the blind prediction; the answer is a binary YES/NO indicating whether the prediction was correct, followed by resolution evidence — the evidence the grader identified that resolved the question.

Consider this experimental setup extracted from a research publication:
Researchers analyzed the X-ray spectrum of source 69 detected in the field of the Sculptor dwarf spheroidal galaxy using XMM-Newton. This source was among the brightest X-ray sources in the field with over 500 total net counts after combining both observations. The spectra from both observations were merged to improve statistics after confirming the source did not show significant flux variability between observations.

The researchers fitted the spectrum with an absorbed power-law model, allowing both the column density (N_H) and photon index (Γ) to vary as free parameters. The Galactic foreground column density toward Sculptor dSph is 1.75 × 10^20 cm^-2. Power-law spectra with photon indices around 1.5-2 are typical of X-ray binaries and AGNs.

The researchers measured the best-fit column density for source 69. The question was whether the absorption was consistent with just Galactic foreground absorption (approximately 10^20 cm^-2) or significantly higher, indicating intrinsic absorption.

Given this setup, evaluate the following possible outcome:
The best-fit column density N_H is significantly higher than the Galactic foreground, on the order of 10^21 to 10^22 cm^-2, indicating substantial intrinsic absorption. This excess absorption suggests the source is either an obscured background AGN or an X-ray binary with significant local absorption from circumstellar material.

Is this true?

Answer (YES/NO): NO